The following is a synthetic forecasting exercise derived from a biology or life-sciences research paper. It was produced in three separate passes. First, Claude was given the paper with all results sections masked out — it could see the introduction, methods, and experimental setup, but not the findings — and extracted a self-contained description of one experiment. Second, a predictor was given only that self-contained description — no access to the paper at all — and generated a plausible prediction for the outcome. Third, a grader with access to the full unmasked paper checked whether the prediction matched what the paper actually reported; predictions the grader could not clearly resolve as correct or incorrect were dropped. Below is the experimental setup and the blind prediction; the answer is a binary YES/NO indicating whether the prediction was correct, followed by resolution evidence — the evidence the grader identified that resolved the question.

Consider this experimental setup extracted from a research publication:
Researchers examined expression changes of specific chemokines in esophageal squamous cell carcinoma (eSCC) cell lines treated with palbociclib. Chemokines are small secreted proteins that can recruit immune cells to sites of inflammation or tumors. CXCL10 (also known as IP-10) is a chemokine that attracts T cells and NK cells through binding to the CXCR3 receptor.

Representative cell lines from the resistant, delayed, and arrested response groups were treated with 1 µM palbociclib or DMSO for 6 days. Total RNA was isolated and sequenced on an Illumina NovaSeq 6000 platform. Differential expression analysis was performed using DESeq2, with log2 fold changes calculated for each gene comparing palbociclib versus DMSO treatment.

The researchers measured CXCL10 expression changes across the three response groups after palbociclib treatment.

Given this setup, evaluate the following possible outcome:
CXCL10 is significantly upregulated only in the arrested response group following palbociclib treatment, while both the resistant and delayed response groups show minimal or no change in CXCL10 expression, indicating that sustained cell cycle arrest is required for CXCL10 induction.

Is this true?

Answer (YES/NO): NO